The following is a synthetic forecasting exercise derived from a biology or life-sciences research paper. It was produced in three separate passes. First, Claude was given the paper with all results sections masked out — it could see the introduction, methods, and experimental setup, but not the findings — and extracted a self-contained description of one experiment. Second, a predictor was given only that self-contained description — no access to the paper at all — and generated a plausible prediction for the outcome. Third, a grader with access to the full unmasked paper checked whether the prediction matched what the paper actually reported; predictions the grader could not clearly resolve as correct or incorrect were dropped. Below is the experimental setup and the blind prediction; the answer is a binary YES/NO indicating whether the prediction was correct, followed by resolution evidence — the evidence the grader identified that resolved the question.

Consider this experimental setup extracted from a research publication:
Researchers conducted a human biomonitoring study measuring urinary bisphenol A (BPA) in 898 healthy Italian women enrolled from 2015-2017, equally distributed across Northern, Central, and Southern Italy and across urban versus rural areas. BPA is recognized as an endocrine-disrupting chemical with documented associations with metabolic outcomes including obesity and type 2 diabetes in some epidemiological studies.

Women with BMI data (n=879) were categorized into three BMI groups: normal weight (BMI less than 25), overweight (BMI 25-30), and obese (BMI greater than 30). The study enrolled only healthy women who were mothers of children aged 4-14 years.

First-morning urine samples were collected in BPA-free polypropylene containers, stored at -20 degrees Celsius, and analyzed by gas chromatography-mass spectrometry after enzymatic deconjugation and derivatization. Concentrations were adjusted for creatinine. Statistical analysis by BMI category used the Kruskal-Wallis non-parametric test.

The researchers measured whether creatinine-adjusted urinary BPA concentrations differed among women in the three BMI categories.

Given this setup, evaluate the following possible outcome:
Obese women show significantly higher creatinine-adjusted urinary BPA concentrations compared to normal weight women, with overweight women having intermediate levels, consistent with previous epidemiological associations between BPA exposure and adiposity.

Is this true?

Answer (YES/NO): NO